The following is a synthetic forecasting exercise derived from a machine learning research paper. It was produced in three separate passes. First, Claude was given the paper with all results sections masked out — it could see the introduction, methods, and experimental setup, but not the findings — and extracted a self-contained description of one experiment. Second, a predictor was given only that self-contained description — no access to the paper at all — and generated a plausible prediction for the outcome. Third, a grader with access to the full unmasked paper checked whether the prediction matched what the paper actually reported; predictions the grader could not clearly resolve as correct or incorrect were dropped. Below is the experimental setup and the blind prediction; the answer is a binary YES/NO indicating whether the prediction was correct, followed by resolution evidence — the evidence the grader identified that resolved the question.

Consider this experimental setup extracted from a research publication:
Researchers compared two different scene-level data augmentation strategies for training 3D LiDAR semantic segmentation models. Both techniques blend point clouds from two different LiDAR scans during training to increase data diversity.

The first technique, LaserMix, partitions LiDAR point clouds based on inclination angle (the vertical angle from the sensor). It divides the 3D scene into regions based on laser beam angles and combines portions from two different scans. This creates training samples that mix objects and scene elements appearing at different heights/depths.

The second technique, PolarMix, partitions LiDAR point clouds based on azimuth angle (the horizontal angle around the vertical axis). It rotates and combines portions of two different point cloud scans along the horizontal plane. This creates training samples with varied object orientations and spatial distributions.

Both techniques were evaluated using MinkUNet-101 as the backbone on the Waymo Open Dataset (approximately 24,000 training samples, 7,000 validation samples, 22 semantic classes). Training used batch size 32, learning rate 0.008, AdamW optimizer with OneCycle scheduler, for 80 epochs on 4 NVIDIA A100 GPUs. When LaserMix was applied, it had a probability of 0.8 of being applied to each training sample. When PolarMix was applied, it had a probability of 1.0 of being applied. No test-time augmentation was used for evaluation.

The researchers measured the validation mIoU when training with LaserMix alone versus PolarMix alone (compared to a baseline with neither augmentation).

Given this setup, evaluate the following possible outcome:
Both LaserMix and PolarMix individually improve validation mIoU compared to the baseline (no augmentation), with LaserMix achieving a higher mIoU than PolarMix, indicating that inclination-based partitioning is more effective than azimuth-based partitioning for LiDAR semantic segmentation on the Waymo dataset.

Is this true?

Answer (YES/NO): YES